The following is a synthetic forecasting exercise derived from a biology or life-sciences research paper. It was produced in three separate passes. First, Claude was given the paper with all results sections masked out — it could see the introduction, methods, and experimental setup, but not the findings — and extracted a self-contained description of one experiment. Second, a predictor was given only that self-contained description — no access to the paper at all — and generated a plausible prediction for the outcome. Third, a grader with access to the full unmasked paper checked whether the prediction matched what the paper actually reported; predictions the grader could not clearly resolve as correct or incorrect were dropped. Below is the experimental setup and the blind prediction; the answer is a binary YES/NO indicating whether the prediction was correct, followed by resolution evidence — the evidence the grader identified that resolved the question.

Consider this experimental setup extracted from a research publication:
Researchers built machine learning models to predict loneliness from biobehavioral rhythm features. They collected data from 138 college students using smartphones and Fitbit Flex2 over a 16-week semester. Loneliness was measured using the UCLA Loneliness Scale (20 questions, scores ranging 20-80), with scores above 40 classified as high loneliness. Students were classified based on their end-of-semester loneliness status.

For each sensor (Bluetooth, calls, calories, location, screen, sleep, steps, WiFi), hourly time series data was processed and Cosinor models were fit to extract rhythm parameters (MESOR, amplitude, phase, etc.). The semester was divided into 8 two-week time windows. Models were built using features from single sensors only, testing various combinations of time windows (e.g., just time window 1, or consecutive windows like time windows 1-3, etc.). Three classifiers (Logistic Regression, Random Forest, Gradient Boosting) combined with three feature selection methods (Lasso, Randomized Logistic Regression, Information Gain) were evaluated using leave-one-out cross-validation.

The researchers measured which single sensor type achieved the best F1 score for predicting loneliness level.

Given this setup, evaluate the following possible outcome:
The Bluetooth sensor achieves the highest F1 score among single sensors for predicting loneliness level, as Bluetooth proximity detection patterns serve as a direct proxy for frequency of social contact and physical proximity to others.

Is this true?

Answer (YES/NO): NO